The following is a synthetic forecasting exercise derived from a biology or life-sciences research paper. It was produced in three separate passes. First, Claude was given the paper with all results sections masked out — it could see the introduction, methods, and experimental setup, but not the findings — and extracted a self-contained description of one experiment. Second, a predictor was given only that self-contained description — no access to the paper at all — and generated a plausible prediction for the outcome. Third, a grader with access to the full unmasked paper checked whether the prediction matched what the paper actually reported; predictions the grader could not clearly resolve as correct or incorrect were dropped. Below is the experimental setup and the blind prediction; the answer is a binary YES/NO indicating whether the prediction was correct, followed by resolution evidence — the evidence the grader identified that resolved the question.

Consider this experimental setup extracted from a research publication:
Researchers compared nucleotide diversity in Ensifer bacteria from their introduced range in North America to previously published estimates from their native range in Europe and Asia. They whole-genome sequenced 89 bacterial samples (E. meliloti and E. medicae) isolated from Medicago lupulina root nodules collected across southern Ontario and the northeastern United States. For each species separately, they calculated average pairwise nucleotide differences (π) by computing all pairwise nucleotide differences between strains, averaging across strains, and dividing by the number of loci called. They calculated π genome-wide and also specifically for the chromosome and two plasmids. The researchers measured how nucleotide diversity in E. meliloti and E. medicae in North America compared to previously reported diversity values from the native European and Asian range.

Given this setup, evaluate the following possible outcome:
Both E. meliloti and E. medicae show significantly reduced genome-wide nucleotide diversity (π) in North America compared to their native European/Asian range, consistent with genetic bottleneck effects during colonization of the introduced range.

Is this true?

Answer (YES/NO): YES